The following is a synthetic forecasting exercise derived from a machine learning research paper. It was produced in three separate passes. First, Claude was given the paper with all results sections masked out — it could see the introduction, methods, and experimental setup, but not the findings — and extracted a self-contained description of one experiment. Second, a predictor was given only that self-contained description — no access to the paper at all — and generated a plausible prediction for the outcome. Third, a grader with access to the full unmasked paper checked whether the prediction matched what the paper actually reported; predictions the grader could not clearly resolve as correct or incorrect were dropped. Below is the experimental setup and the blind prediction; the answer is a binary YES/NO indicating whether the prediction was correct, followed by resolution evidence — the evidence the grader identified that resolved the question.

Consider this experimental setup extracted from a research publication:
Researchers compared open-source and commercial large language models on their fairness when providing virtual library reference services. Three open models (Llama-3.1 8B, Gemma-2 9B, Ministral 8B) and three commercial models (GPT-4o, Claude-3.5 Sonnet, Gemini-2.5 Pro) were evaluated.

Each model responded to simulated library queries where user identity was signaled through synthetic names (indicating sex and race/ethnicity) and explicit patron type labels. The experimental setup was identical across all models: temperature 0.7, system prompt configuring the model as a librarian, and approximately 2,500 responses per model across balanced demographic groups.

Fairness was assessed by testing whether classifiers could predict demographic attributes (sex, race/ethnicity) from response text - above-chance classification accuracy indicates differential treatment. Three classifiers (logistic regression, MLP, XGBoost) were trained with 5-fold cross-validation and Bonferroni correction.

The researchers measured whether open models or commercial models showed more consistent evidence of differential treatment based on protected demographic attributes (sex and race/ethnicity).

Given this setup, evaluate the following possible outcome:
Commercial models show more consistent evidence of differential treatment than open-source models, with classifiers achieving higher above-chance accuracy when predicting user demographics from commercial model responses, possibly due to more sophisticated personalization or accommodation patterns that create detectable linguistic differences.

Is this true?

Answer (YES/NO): NO